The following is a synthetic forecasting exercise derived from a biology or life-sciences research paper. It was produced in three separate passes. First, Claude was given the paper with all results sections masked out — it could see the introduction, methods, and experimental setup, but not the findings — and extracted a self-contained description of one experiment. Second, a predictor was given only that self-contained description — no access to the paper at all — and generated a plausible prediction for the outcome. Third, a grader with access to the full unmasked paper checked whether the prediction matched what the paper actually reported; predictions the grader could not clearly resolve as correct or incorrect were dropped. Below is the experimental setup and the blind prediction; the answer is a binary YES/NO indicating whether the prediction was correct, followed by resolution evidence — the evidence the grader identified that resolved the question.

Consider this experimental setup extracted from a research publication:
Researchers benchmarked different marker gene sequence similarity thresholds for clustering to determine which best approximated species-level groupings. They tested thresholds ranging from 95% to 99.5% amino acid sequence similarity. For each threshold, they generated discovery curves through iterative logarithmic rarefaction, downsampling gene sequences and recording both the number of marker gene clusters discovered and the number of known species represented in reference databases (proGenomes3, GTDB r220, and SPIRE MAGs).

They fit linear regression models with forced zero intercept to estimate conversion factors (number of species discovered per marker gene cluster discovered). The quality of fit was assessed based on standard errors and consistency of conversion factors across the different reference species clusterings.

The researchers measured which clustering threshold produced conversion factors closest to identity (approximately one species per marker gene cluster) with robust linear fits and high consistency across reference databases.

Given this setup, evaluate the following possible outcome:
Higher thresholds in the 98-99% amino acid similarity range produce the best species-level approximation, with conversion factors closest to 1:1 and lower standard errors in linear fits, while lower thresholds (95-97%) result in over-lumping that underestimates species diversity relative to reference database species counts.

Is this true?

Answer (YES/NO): NO